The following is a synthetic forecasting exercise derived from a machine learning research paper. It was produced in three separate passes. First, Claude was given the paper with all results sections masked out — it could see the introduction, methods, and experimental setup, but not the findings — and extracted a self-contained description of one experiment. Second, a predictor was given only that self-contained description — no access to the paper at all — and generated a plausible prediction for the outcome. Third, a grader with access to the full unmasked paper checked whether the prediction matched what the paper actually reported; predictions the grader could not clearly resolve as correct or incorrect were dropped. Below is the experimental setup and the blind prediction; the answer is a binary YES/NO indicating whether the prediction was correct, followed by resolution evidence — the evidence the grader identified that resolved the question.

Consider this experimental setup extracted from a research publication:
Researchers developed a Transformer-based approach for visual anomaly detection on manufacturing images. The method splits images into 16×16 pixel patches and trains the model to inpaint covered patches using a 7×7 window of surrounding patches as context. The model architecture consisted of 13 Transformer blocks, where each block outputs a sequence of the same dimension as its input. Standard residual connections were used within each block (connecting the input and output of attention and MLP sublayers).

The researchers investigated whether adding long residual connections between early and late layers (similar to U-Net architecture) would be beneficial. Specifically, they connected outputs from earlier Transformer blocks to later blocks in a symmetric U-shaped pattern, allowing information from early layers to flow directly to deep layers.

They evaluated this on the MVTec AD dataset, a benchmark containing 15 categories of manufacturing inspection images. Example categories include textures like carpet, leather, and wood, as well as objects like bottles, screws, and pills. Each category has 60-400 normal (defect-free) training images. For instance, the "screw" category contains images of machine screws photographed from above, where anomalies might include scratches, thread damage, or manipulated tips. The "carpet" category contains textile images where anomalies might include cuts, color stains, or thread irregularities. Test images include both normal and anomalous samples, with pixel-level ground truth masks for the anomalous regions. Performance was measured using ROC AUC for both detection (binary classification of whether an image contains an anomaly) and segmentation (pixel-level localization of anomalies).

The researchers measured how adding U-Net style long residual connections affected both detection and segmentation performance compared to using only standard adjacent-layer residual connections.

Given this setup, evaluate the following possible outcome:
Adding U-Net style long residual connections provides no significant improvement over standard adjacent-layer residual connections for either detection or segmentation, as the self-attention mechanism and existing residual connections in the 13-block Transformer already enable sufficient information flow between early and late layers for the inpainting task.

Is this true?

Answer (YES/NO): NO